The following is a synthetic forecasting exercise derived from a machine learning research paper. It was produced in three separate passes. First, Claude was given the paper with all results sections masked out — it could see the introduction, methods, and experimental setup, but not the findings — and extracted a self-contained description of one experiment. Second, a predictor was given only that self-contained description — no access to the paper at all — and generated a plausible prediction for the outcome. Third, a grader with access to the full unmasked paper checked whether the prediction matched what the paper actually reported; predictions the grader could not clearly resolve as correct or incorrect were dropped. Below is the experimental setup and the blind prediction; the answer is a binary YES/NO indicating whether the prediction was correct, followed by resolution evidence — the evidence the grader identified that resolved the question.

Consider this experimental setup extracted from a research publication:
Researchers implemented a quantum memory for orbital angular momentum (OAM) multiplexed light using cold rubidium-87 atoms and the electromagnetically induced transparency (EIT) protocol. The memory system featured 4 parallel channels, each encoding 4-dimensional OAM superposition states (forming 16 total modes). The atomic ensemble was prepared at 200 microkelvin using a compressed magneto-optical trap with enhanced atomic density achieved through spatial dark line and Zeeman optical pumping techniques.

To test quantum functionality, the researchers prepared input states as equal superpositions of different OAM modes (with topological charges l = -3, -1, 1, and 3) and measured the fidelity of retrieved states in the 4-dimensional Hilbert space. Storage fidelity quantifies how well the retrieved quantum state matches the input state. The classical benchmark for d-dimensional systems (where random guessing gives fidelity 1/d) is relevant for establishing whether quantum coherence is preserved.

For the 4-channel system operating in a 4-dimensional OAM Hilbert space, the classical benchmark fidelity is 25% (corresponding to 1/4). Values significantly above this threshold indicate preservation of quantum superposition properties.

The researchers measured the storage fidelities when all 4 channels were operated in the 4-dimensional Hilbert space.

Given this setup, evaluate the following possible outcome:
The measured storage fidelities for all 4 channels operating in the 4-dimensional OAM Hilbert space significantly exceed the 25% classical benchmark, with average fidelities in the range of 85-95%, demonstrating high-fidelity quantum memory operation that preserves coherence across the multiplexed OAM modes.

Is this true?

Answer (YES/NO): YES